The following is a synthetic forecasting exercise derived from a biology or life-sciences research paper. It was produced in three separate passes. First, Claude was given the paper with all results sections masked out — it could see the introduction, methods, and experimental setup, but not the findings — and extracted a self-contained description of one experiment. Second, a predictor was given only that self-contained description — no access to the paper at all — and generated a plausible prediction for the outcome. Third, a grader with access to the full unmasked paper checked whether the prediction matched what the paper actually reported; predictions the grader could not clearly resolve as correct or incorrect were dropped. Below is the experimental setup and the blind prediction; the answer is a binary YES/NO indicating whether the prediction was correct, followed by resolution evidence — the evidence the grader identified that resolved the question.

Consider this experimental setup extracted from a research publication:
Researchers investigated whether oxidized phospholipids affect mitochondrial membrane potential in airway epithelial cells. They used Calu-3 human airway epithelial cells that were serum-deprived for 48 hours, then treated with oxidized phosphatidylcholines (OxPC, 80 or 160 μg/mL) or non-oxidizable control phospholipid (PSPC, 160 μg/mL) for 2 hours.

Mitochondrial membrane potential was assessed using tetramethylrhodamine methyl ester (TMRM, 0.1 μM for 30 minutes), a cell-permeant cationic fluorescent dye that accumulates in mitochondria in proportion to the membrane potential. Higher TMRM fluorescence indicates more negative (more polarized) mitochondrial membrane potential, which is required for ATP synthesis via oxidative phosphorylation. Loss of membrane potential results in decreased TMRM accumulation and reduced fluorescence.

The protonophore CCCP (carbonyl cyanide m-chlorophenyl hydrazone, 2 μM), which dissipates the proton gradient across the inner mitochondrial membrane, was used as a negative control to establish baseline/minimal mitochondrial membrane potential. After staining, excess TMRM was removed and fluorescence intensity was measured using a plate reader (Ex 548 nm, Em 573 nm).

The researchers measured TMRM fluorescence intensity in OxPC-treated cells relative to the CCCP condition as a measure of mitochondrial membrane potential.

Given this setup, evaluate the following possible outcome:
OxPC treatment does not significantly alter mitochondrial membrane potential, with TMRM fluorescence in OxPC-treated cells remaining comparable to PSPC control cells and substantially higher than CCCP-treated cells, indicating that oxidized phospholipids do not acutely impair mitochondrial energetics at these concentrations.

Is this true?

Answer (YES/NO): NO